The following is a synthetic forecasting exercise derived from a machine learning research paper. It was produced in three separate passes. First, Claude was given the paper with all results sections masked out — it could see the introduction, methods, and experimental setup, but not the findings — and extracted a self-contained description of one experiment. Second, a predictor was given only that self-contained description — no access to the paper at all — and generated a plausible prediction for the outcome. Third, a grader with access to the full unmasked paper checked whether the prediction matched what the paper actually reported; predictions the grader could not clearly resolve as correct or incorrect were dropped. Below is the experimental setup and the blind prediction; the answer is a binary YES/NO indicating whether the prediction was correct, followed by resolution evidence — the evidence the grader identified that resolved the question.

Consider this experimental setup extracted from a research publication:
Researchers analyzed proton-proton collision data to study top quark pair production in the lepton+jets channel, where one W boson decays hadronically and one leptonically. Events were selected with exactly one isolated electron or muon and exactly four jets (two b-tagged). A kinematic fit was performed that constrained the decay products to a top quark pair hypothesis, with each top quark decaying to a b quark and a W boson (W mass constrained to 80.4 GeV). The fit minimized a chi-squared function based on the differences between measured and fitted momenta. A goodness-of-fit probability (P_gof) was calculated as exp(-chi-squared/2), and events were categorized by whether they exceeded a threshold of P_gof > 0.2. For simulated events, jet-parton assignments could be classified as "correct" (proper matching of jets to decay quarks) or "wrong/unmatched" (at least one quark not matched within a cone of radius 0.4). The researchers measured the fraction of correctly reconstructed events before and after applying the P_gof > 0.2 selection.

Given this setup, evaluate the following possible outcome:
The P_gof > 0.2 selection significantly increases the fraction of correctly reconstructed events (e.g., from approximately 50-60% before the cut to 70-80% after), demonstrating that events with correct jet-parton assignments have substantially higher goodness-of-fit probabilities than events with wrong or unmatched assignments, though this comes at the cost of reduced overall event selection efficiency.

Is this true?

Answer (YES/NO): NO